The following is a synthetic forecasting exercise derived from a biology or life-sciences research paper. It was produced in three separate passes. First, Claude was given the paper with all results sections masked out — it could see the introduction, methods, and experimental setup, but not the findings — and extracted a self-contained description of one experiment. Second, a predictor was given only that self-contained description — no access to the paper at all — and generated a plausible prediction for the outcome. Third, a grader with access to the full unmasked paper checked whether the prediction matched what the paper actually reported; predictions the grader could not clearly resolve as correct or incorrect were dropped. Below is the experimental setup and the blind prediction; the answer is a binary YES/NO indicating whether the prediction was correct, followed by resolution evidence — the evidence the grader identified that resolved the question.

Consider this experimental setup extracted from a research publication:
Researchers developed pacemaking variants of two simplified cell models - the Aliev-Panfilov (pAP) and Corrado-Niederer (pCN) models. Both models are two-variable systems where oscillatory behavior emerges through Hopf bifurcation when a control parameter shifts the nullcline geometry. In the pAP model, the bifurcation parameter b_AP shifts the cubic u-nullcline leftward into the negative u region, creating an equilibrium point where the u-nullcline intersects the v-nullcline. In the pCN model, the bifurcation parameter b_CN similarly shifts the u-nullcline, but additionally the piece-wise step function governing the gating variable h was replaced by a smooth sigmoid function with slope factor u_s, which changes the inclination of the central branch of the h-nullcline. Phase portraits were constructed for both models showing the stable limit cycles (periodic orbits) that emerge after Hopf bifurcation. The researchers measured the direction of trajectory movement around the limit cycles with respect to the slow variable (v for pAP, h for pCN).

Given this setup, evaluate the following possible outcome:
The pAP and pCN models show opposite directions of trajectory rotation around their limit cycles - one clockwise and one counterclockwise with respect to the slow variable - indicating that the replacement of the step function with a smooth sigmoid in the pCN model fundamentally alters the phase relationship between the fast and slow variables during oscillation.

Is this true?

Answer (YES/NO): YES